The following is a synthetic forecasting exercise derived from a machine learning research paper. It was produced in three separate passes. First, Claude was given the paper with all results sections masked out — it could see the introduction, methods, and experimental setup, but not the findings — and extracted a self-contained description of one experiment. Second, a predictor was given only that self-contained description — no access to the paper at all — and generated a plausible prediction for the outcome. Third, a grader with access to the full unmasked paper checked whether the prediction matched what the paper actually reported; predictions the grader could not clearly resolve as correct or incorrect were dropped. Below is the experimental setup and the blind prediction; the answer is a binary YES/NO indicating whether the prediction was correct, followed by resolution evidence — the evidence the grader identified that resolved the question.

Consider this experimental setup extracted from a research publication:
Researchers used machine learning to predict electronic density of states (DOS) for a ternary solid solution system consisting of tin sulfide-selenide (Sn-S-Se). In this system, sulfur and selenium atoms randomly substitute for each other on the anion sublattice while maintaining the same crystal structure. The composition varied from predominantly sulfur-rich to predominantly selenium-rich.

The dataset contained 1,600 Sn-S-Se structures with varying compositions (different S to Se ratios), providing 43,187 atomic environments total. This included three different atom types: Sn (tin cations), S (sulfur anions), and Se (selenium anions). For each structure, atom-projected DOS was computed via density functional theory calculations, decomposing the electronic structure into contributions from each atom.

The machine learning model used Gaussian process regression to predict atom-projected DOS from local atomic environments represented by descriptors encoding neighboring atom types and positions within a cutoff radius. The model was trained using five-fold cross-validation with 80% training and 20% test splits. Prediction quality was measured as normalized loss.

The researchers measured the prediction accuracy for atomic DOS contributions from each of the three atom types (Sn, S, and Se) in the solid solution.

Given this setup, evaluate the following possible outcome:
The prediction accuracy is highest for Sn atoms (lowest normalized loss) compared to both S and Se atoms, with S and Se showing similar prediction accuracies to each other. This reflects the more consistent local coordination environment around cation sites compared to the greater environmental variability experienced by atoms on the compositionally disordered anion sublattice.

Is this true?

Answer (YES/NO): NO